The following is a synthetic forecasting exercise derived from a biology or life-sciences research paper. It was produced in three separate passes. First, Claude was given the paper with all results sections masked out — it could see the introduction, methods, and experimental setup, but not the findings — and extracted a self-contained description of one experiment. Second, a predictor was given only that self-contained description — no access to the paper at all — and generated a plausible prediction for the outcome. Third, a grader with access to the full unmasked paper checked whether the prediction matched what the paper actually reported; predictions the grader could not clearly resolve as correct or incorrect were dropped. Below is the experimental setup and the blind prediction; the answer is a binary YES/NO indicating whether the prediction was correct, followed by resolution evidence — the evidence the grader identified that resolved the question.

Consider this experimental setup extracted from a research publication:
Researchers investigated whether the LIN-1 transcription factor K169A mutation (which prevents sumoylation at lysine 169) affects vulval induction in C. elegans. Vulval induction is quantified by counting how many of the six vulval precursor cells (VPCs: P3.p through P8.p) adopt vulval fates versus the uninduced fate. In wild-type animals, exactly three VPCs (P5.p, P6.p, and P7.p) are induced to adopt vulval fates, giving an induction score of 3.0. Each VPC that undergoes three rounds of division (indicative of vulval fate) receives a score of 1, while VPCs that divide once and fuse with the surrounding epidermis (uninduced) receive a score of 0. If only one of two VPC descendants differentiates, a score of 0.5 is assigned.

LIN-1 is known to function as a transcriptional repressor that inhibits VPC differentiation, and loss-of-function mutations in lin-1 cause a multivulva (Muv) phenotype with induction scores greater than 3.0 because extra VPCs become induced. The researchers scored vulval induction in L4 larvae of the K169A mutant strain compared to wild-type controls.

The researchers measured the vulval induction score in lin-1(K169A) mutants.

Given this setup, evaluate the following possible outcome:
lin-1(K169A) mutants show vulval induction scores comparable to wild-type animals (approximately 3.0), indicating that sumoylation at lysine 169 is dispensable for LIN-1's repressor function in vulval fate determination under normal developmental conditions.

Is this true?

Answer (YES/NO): YES